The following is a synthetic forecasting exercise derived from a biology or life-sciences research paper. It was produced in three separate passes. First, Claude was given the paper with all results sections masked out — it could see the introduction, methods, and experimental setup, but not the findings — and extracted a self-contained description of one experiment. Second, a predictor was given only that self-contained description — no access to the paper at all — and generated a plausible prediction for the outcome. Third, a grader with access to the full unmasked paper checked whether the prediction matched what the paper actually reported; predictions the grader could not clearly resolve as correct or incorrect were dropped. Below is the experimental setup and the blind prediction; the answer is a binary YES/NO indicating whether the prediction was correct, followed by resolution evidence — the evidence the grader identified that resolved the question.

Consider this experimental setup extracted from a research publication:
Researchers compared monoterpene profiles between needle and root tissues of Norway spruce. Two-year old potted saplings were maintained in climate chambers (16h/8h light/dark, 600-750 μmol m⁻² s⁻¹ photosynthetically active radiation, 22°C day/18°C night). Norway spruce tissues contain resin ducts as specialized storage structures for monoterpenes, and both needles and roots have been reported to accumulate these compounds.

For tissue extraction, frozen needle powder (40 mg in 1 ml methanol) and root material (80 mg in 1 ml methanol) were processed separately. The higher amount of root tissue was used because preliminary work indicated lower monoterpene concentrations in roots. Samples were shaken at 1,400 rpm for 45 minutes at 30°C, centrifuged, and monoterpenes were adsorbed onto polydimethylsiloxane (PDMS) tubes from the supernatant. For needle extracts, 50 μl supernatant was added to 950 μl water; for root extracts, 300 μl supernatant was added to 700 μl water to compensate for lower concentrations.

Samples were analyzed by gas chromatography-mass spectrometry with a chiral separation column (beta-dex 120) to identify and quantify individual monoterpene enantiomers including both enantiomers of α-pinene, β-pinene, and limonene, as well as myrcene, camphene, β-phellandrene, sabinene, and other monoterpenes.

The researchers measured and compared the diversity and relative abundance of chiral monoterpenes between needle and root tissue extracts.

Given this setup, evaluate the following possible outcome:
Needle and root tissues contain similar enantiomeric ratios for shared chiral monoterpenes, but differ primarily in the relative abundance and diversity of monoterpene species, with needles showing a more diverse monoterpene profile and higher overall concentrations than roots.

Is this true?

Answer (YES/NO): NO